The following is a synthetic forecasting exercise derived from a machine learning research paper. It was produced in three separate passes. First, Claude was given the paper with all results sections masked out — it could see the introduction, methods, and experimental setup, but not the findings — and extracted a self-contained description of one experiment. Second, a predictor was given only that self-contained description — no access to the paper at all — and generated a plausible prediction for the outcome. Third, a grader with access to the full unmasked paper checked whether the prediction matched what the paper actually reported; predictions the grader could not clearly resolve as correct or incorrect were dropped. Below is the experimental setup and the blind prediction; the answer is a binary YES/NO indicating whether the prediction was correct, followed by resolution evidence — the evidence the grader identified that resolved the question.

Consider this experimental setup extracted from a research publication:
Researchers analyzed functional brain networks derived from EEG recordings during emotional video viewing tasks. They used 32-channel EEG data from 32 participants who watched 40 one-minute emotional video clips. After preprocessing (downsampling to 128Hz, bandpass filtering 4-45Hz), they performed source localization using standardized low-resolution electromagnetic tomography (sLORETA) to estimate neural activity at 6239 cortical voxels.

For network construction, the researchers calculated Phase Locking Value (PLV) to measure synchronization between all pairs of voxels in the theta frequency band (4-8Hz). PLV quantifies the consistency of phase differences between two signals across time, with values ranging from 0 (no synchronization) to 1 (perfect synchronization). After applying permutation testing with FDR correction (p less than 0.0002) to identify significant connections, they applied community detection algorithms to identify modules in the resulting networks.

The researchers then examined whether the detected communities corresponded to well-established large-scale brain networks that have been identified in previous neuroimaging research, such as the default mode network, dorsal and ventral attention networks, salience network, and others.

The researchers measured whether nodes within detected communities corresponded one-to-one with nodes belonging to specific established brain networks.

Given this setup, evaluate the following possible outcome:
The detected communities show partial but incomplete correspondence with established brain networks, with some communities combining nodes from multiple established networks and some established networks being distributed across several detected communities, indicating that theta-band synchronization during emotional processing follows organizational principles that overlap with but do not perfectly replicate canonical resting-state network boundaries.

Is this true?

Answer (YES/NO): YES